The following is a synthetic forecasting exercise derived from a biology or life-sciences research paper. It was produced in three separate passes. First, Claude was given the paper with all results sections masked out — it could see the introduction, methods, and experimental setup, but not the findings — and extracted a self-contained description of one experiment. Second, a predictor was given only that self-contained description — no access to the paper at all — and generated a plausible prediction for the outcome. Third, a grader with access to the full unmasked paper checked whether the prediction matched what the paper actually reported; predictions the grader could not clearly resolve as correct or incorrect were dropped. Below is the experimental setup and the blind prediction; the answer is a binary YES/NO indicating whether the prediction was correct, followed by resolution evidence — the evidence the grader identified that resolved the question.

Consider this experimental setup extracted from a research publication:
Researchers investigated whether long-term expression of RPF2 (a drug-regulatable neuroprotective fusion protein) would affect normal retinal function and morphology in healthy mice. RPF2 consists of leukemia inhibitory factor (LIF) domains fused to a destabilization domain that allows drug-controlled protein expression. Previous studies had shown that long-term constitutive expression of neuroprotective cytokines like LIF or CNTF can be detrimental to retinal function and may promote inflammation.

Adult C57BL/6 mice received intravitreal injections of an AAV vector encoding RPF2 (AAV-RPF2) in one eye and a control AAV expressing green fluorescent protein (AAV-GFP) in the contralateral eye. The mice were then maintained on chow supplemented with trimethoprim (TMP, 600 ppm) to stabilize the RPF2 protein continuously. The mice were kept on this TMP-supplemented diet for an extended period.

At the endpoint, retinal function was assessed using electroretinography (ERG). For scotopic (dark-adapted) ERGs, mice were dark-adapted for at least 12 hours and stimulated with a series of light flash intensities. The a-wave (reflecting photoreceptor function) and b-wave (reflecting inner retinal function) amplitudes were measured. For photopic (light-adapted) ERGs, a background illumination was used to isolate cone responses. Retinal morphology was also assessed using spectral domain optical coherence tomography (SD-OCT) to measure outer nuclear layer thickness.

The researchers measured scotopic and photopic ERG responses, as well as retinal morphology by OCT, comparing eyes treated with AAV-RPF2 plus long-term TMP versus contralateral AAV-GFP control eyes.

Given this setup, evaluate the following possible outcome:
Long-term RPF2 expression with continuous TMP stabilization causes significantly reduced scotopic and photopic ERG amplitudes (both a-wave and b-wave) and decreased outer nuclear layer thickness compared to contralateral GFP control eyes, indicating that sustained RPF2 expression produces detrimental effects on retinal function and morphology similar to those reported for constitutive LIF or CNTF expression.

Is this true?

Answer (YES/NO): NO